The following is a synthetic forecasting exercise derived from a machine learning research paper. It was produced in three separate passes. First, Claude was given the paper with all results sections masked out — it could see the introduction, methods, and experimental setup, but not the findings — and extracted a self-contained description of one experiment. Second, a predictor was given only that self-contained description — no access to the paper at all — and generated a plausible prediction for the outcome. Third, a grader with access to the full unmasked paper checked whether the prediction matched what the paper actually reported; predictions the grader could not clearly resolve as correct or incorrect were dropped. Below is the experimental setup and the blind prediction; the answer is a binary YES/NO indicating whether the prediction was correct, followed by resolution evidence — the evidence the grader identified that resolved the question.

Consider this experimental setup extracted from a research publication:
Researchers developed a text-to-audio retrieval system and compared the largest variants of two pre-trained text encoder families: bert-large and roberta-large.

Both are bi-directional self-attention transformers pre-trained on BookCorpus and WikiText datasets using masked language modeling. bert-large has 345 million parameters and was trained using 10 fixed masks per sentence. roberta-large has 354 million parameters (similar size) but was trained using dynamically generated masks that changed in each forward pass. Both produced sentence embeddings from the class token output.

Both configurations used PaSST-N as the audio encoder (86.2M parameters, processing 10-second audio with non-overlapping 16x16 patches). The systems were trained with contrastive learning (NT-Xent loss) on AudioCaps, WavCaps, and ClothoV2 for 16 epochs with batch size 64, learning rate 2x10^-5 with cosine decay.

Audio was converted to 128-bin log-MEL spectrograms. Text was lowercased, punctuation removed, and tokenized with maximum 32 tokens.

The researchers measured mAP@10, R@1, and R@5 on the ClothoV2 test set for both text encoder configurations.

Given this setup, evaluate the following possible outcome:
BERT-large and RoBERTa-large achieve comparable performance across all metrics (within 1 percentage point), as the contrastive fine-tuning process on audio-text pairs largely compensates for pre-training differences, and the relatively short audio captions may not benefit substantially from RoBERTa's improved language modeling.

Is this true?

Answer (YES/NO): NO